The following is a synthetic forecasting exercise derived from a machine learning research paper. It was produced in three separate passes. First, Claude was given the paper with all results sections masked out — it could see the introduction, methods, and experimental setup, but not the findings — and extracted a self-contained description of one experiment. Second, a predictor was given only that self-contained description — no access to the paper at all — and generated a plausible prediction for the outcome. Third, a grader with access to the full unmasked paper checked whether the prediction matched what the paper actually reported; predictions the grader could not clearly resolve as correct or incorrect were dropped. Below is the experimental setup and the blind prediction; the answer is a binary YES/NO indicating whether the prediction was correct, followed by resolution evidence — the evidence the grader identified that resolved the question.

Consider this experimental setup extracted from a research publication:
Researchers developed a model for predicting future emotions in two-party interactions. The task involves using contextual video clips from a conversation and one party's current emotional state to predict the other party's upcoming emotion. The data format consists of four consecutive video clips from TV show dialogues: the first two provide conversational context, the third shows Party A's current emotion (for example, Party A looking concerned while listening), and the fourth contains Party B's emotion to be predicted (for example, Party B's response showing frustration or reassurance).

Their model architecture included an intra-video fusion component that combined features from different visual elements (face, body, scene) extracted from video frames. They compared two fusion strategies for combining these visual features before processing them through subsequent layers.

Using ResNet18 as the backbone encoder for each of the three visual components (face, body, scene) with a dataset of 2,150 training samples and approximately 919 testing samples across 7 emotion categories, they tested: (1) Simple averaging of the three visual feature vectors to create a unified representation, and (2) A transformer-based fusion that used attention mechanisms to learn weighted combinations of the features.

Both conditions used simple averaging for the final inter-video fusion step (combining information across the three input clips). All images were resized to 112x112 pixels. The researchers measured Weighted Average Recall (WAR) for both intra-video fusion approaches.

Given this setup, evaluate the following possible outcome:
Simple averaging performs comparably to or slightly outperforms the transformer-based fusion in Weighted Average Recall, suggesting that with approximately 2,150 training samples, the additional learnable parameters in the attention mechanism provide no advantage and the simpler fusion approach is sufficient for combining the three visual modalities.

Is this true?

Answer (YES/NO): NO